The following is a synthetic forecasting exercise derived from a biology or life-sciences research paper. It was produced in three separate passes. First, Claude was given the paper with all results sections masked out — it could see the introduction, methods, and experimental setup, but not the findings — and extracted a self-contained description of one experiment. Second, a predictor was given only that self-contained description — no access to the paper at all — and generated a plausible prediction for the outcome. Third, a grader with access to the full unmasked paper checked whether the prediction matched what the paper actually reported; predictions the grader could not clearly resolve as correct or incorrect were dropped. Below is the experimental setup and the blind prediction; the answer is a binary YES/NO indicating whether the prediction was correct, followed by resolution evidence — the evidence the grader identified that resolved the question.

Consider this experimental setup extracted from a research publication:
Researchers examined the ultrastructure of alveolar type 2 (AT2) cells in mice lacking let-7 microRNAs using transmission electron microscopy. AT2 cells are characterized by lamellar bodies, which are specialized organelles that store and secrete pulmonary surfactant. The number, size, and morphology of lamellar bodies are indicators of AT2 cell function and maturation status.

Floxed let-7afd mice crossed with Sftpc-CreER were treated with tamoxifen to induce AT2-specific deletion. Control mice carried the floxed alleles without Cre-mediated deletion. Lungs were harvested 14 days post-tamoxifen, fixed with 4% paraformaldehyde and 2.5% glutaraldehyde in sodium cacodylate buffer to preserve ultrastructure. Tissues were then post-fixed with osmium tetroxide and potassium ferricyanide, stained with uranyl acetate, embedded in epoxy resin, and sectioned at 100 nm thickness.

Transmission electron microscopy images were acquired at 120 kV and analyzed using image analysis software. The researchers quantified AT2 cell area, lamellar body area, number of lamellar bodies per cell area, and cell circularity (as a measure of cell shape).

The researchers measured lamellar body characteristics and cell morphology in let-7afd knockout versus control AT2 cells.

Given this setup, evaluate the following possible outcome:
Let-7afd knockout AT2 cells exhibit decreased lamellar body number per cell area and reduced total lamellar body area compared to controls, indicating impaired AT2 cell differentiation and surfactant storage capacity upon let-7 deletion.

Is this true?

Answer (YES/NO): NO